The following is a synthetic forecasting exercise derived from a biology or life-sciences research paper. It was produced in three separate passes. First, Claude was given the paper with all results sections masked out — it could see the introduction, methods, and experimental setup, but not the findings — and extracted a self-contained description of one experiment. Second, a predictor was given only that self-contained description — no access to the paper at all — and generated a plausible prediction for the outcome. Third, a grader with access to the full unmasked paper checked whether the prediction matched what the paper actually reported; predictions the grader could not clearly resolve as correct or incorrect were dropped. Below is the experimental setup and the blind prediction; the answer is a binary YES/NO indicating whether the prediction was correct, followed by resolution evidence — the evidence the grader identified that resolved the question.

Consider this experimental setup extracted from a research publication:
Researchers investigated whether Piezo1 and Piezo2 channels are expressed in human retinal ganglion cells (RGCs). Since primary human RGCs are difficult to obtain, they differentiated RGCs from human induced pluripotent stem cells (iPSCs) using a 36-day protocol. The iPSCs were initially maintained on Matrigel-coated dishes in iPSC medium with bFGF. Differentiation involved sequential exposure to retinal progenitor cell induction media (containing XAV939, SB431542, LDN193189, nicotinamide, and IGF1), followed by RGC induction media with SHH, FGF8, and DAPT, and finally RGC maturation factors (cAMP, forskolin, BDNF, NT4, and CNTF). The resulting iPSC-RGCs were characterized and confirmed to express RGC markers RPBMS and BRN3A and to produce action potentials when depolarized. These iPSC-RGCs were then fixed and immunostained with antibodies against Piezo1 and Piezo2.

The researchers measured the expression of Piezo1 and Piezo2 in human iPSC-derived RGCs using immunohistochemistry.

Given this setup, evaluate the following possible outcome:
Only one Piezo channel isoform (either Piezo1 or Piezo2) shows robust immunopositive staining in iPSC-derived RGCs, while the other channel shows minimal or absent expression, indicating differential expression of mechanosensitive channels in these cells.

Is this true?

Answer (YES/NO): NO